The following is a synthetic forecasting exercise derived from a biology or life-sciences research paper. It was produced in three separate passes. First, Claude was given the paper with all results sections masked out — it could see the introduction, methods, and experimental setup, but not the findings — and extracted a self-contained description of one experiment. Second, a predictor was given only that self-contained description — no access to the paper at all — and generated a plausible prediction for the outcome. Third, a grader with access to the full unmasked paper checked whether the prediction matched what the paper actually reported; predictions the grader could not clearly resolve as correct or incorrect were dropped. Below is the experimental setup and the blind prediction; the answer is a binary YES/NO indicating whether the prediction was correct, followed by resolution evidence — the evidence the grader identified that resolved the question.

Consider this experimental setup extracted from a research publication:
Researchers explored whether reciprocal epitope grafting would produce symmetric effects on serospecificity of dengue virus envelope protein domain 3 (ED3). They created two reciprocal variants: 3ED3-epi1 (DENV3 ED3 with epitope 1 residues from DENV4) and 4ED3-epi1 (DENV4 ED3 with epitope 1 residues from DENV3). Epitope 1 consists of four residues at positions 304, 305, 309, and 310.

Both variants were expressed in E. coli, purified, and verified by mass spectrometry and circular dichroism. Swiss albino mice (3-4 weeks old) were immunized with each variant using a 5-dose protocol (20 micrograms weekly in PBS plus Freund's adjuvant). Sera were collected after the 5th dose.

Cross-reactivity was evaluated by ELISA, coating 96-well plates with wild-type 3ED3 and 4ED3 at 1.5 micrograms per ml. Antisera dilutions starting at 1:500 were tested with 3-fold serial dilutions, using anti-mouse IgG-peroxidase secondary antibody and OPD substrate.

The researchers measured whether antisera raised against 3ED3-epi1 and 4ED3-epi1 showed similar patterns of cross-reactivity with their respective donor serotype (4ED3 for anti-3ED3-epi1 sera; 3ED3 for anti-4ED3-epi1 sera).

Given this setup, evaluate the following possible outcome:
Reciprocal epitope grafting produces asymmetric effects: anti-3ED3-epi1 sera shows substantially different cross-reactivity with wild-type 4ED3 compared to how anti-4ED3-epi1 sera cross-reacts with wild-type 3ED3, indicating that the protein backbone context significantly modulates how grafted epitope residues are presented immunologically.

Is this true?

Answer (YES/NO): YES